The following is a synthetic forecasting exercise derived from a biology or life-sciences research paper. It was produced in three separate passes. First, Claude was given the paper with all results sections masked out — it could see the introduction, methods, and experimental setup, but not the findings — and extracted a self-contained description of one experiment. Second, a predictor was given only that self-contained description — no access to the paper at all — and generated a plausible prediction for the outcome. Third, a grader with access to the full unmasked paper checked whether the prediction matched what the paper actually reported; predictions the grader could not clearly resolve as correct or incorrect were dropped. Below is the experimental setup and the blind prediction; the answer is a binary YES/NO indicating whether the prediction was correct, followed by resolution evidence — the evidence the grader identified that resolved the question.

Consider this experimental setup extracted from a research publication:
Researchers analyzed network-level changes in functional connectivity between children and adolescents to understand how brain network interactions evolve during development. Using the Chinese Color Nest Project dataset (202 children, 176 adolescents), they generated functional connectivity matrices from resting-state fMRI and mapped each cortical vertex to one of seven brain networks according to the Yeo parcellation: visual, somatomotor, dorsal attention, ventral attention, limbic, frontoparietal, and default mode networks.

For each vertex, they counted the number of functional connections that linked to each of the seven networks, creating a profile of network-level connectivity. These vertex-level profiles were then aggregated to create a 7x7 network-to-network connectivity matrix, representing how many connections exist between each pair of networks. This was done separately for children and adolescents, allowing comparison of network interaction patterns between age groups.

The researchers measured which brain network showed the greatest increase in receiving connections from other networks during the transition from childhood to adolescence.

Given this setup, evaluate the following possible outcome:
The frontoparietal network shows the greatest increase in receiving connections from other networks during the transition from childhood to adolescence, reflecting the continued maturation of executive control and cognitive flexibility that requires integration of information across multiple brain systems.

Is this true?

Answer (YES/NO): NO